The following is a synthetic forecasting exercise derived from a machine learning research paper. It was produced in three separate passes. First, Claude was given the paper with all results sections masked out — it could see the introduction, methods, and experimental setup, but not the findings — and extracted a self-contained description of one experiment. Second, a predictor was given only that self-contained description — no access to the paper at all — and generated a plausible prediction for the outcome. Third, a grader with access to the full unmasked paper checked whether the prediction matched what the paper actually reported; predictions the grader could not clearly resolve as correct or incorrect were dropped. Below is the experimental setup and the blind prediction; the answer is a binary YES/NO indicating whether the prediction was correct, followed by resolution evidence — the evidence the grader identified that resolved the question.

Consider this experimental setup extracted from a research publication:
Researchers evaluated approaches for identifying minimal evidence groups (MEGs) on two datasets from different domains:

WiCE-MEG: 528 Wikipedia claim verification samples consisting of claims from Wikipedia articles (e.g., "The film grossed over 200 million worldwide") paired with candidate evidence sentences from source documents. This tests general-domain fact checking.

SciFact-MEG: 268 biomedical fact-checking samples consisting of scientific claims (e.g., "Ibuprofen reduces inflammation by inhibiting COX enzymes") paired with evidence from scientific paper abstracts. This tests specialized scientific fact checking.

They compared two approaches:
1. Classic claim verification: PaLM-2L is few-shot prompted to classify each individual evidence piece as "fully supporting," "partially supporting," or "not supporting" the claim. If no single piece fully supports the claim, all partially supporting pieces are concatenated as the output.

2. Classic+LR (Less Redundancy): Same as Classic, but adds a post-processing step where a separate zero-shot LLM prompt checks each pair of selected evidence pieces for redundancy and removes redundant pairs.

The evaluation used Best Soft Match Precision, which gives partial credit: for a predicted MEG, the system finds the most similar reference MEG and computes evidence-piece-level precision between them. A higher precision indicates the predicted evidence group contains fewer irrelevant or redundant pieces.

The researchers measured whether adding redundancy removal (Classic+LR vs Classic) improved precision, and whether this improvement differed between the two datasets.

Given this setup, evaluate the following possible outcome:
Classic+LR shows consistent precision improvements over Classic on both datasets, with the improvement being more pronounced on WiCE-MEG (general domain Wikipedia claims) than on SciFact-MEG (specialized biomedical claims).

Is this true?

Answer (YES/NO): YES